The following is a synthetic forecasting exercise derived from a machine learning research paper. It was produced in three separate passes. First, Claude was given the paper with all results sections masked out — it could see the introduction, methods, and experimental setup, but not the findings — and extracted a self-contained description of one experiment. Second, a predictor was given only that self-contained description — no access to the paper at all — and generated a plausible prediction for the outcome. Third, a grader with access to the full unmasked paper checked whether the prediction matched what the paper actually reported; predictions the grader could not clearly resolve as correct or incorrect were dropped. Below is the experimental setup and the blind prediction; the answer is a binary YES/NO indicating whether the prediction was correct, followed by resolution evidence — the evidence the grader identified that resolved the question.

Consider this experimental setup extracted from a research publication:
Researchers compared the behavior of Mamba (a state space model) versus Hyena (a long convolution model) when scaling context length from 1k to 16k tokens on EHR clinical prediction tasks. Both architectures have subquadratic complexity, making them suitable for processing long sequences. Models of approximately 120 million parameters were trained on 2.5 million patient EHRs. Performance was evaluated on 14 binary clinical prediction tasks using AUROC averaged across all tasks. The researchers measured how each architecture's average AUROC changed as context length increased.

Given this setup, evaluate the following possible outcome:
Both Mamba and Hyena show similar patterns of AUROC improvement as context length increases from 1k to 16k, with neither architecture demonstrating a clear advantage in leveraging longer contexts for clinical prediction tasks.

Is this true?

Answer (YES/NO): NO